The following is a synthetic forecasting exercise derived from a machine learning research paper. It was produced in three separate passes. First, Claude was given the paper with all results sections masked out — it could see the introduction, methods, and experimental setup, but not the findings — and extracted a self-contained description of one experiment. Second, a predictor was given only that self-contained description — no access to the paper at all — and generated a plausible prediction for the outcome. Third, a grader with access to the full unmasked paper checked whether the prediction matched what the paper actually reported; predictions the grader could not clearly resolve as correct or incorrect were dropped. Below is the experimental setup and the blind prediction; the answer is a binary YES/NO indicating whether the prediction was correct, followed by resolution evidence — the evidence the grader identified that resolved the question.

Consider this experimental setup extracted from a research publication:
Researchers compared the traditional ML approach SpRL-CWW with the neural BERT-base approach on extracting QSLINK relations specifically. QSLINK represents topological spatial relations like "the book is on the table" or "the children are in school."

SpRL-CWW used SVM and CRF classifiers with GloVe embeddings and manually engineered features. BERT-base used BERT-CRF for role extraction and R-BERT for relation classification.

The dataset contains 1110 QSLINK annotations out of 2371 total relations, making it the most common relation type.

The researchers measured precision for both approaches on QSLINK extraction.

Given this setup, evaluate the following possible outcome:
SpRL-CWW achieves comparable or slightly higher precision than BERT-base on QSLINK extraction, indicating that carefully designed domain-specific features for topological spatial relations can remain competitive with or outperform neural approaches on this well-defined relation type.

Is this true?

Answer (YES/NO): NO